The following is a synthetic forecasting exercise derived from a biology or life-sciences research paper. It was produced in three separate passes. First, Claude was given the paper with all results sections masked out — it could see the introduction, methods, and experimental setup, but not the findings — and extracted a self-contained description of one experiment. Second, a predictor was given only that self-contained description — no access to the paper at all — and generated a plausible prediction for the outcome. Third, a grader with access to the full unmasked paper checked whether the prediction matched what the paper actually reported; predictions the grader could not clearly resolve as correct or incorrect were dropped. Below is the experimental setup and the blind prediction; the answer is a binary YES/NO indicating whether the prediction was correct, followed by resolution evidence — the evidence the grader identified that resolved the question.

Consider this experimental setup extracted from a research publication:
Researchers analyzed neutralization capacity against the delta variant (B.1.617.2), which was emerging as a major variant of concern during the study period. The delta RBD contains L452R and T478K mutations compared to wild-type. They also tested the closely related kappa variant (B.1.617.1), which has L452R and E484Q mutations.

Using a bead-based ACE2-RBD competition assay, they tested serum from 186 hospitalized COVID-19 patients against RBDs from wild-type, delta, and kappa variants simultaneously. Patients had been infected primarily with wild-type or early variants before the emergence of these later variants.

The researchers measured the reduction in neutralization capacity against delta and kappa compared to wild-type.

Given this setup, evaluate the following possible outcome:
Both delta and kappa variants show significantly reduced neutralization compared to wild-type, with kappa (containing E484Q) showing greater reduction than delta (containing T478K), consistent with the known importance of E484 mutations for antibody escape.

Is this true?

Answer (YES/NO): YES